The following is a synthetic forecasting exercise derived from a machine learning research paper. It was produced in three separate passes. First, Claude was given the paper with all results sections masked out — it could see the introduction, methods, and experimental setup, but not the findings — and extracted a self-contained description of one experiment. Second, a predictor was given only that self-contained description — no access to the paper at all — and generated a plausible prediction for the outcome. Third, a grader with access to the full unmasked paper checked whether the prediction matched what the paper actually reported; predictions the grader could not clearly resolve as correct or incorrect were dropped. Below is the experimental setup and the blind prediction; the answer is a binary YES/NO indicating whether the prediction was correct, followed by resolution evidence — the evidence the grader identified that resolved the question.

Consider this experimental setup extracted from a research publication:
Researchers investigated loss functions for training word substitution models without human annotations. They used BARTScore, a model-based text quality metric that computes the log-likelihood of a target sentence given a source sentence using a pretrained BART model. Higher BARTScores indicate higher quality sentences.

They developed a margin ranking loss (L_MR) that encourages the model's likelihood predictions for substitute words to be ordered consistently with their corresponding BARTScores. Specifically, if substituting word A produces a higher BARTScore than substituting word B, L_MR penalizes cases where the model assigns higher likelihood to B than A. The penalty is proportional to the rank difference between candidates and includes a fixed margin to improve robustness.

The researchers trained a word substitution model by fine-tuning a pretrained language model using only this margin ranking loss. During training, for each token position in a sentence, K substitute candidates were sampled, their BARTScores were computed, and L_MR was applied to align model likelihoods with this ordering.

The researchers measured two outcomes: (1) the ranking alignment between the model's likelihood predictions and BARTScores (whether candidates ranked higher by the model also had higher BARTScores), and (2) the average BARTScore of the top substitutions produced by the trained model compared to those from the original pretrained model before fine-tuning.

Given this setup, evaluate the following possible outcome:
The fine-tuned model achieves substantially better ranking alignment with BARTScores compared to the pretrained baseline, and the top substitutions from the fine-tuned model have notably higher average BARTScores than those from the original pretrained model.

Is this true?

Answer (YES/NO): NO